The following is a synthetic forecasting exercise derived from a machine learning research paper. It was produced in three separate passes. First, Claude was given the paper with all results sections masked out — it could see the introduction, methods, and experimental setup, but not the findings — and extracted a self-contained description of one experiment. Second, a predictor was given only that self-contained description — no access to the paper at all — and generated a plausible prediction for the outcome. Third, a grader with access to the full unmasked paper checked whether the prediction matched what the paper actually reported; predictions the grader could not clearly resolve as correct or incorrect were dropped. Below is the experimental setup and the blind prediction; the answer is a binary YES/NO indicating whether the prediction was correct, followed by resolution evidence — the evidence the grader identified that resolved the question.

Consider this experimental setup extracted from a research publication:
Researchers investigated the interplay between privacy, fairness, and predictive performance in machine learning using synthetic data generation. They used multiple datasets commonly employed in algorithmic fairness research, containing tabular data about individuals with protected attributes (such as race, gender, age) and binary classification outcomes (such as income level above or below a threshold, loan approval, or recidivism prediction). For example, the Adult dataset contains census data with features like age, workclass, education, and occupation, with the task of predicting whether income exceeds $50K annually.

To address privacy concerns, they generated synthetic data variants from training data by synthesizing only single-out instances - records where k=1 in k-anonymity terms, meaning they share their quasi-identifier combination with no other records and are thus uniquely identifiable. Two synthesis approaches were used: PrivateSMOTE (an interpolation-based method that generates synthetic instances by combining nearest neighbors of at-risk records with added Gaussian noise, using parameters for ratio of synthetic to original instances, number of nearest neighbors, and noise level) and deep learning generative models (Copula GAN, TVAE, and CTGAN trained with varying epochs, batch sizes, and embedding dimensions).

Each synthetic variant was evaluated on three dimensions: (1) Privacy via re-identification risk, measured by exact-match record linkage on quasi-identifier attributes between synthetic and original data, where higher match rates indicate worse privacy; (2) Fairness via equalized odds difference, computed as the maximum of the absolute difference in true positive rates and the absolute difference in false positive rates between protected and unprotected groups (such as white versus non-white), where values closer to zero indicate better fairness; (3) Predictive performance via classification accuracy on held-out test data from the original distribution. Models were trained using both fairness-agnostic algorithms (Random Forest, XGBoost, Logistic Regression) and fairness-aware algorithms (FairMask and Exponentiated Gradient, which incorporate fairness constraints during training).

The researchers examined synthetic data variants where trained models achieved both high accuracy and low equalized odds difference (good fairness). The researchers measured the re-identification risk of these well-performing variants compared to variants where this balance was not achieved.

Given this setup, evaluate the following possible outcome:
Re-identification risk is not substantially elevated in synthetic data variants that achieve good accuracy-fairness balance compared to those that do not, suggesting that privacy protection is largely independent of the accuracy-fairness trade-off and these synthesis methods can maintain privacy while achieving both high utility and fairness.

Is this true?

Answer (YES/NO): NO